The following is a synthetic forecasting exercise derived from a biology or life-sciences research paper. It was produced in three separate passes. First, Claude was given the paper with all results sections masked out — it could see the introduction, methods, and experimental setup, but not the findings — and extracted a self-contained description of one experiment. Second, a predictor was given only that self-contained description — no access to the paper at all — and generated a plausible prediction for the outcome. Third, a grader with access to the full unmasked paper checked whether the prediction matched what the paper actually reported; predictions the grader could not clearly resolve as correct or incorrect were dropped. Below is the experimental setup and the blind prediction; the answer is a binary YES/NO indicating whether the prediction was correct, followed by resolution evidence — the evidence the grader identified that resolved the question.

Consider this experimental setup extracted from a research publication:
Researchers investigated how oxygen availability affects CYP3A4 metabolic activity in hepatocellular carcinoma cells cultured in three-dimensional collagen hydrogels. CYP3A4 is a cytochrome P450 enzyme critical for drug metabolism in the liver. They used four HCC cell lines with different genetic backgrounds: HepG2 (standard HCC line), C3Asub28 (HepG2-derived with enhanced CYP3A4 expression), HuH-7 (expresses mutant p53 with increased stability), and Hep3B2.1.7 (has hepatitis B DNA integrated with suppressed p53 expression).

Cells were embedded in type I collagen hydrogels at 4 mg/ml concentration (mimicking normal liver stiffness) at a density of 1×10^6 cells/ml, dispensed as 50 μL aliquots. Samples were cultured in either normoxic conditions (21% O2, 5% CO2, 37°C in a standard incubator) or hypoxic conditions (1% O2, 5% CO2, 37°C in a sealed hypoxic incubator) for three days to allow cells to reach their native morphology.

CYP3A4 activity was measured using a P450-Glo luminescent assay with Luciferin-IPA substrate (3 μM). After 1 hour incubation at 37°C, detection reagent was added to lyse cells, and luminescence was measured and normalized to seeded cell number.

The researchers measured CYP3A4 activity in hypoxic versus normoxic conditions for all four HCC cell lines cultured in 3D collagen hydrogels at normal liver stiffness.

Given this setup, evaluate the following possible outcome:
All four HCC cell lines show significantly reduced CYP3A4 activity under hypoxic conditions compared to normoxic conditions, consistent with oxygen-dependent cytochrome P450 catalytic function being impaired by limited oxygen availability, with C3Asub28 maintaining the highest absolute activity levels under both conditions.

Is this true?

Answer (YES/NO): NO